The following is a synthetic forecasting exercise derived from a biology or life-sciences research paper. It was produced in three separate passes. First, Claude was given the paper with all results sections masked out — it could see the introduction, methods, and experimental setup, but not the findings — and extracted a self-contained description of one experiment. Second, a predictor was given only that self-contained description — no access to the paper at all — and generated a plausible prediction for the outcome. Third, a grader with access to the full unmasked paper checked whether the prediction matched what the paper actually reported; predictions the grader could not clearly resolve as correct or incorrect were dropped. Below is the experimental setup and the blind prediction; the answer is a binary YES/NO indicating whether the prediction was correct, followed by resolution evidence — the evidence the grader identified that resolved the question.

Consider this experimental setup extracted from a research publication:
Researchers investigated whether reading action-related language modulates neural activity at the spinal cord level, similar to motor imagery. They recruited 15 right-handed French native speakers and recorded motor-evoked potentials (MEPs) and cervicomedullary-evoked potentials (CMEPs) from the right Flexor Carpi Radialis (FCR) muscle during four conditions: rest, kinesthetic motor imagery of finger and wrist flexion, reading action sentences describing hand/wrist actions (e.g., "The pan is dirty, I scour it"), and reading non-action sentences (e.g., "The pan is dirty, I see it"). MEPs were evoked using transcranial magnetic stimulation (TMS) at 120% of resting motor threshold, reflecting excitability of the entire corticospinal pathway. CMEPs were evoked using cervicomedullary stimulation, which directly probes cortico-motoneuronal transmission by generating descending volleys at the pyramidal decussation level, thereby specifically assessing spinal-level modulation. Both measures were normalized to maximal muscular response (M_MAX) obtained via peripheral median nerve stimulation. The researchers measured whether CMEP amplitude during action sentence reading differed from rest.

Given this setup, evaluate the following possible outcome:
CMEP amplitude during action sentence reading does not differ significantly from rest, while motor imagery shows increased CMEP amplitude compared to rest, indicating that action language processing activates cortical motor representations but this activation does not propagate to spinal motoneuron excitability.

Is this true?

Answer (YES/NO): YES